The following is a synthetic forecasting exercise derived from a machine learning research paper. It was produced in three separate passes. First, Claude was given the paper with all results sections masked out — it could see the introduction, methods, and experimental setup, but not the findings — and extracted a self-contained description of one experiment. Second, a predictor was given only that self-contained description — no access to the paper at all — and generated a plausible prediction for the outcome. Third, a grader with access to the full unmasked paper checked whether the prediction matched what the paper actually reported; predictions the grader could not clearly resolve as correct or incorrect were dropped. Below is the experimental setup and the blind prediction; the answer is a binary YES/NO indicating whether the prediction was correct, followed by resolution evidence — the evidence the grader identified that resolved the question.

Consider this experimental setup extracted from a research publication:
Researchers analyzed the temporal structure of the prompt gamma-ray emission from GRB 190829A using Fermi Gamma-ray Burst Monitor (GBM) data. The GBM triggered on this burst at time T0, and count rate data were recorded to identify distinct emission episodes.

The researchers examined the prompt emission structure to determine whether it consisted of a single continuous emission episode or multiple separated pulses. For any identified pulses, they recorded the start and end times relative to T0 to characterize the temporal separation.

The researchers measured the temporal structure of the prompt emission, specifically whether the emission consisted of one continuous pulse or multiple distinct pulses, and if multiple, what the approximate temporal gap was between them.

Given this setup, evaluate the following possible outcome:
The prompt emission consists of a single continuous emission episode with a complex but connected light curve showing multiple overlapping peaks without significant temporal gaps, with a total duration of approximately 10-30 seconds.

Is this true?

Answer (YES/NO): NO